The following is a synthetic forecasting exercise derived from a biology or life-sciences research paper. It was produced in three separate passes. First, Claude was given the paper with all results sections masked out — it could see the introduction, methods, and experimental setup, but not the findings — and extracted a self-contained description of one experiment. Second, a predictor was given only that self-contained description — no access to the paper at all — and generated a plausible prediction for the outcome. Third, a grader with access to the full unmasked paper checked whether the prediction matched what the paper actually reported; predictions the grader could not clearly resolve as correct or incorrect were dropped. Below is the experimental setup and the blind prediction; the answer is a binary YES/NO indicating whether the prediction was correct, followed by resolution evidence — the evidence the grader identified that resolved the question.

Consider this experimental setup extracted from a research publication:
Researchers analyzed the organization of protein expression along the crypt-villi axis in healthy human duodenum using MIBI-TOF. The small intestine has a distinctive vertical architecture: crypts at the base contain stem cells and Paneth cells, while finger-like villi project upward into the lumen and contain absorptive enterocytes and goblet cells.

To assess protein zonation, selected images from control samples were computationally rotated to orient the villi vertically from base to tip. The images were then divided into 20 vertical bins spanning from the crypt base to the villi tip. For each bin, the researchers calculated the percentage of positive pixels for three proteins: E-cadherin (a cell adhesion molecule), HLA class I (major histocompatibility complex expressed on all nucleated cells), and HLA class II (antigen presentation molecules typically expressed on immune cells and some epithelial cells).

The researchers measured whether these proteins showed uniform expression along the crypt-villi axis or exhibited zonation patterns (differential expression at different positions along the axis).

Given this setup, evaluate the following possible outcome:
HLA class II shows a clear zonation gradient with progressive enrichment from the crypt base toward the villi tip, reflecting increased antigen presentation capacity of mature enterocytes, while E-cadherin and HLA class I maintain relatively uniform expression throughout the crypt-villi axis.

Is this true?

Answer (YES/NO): NO